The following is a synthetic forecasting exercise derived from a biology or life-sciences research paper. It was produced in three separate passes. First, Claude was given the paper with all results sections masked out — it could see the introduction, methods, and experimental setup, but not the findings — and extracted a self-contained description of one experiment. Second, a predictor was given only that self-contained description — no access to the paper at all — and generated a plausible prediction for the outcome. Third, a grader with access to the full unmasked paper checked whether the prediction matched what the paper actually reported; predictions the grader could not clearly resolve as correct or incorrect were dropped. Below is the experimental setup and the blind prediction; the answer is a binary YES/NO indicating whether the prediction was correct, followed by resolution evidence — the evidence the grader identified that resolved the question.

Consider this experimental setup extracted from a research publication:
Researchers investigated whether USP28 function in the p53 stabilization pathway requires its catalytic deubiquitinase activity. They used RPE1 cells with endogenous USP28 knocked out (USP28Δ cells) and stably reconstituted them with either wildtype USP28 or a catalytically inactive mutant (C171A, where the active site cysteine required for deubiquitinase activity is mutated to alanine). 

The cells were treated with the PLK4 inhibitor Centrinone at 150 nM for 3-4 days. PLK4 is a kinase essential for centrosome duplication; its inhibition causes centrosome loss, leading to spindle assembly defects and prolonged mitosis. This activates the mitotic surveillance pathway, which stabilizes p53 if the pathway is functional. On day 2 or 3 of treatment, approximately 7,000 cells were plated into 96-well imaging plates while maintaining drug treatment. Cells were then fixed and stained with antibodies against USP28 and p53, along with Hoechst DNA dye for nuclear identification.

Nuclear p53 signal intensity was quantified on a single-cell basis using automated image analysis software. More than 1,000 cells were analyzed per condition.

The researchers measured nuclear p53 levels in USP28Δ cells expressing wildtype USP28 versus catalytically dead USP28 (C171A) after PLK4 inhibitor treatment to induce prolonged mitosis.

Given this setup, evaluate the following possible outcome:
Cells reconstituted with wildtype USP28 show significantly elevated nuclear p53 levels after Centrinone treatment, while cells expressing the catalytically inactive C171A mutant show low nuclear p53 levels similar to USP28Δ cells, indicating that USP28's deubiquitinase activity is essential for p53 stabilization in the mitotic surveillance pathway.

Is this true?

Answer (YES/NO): YES